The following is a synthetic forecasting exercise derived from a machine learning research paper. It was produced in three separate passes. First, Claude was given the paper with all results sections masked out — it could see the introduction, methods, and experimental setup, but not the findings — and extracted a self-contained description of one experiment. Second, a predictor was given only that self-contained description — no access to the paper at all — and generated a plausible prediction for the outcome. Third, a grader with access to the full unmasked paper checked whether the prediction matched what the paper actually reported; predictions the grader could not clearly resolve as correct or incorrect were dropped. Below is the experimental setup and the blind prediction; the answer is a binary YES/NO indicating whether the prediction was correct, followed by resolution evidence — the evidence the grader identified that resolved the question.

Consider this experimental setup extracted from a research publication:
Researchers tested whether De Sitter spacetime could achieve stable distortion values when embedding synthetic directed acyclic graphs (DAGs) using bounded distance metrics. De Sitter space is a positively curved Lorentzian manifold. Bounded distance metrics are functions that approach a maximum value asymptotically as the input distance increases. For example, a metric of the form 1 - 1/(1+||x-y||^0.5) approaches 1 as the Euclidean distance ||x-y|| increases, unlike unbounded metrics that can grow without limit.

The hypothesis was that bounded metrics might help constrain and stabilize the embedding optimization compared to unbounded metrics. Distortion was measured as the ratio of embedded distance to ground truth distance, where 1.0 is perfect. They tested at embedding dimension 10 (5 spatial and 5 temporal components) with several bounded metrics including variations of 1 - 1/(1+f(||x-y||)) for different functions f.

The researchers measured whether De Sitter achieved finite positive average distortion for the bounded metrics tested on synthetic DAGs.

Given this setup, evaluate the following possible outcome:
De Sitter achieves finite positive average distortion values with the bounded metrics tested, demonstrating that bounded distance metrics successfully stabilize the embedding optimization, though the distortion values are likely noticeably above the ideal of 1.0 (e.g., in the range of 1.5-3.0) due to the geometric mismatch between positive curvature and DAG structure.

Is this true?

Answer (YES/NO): NO